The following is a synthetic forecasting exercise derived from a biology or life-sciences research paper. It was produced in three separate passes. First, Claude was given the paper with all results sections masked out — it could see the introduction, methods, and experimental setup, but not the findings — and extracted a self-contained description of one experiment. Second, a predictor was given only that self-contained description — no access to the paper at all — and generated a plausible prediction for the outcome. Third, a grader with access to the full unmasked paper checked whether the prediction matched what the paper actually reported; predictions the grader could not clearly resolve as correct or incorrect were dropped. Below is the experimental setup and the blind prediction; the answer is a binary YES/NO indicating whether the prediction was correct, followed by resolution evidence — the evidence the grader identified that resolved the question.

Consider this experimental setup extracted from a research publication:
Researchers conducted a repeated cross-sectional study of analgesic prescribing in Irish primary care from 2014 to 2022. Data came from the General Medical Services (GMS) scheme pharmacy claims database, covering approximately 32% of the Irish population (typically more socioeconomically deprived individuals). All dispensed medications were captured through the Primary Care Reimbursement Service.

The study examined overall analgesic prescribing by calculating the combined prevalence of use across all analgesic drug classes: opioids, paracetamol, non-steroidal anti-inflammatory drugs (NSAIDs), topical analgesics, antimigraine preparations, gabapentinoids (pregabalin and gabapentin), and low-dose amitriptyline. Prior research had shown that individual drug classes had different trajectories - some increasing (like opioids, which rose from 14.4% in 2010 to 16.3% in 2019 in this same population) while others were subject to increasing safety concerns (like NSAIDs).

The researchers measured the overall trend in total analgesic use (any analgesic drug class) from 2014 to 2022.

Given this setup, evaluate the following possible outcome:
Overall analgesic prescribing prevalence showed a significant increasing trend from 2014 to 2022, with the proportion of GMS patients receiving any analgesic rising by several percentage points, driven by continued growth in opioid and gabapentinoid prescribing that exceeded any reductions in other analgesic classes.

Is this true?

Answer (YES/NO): NO